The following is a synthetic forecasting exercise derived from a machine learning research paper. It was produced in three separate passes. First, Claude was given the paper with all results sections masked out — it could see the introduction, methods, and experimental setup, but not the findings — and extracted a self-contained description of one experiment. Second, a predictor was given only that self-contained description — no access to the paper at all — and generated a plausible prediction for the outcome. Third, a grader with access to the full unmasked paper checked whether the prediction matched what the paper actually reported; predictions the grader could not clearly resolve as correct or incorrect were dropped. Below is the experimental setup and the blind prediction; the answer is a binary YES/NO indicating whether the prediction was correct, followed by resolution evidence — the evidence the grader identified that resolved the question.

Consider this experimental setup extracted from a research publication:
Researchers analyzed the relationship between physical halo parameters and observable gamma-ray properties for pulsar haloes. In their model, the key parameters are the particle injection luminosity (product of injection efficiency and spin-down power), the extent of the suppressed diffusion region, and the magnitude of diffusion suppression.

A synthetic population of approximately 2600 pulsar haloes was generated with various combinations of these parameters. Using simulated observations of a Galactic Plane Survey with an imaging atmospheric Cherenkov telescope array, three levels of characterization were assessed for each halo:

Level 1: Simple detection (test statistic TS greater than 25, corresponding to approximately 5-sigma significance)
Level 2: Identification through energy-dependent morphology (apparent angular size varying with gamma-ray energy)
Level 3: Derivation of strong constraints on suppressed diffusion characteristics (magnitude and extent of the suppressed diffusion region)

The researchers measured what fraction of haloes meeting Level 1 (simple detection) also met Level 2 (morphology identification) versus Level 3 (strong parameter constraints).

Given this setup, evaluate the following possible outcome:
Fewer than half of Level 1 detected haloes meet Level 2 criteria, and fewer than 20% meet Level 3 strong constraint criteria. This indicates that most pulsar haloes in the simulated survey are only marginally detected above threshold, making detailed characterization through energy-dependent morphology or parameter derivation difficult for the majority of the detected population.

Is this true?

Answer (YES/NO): YES